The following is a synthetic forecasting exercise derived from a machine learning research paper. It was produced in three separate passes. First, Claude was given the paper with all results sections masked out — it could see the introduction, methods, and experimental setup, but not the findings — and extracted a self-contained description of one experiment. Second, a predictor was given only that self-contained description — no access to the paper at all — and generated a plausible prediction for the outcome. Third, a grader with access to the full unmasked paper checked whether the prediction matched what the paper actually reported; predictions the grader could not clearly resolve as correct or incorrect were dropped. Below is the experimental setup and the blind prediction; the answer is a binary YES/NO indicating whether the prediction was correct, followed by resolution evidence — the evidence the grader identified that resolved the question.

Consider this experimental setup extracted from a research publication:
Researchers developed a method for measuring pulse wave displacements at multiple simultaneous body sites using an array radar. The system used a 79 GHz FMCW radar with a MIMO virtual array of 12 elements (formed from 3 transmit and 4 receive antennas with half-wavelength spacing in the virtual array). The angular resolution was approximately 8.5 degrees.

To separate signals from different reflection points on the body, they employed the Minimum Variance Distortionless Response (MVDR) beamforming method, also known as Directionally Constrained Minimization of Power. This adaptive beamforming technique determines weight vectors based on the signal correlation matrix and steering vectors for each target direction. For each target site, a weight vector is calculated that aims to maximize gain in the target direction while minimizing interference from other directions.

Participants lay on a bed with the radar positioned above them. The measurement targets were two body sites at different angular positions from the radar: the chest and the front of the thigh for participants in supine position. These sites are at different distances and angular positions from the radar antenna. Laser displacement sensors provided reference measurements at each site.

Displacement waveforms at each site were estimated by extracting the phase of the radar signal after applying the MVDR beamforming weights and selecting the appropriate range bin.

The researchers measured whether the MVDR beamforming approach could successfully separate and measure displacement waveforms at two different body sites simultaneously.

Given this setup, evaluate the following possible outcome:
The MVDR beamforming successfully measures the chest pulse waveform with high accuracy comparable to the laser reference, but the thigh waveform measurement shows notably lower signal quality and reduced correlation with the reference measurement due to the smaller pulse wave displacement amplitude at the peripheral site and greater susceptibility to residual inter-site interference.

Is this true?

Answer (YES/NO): NO